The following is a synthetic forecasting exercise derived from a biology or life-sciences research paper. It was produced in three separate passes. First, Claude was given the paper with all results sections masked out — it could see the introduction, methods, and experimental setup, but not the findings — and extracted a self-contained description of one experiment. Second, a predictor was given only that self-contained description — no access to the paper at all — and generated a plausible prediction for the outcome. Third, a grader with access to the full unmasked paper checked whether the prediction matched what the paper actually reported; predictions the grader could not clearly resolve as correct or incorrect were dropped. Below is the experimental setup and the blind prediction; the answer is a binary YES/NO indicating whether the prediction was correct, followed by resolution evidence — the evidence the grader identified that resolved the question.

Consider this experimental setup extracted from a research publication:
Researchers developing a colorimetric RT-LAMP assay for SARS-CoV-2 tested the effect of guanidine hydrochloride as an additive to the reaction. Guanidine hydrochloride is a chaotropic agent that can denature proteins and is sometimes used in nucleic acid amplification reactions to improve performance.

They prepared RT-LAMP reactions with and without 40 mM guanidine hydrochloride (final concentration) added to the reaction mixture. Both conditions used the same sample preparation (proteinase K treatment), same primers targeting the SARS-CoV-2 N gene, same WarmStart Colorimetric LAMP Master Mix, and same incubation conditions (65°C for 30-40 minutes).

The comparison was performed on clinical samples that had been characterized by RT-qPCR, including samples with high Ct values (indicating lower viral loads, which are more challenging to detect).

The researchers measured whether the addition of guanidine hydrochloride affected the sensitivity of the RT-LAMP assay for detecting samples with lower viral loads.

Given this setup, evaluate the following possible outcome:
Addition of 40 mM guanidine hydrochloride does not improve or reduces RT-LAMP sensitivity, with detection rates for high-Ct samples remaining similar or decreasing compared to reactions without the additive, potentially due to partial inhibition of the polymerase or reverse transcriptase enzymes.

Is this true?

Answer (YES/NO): NO